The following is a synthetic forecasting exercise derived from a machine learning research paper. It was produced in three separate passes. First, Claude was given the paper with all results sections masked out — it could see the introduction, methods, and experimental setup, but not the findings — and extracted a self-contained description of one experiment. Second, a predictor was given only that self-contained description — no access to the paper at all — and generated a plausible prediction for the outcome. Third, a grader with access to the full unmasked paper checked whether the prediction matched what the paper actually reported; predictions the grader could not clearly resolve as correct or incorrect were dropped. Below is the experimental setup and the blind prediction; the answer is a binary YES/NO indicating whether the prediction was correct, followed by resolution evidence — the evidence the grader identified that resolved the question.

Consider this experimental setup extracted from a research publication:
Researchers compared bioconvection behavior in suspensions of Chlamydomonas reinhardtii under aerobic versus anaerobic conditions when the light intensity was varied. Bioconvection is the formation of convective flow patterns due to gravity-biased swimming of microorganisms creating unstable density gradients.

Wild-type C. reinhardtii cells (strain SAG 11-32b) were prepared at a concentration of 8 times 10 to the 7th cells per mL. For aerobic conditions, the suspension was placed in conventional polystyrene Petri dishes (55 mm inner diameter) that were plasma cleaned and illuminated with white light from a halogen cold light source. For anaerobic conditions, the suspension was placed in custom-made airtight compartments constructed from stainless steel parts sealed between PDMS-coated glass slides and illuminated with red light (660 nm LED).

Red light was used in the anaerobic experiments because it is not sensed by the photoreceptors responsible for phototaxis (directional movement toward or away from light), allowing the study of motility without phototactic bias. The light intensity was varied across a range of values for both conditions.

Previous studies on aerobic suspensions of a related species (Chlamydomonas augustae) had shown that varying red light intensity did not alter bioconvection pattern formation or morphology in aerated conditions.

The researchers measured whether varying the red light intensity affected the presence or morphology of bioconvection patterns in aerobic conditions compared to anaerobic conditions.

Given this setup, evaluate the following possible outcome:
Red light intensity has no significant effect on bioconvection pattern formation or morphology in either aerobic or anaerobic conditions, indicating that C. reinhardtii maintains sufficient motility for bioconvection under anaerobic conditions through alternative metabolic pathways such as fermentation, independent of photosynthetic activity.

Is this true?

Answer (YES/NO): NO